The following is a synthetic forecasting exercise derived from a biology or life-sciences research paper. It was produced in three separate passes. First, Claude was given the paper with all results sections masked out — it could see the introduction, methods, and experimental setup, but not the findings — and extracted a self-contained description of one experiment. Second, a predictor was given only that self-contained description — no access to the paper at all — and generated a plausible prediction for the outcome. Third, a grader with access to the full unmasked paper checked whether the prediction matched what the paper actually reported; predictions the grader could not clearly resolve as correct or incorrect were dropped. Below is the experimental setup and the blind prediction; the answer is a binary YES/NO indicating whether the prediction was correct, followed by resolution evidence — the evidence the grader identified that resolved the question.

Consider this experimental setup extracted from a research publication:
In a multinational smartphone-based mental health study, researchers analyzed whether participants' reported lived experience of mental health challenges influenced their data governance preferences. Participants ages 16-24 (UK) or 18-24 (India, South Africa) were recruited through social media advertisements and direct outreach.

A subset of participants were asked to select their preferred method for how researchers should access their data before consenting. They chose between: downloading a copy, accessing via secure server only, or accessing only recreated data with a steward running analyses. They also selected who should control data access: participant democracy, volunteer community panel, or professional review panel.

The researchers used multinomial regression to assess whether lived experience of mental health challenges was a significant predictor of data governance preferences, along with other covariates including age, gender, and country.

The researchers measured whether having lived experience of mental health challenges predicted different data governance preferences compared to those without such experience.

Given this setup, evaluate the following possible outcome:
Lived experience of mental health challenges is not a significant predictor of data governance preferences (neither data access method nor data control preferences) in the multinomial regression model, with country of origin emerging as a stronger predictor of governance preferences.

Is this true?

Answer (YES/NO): YES